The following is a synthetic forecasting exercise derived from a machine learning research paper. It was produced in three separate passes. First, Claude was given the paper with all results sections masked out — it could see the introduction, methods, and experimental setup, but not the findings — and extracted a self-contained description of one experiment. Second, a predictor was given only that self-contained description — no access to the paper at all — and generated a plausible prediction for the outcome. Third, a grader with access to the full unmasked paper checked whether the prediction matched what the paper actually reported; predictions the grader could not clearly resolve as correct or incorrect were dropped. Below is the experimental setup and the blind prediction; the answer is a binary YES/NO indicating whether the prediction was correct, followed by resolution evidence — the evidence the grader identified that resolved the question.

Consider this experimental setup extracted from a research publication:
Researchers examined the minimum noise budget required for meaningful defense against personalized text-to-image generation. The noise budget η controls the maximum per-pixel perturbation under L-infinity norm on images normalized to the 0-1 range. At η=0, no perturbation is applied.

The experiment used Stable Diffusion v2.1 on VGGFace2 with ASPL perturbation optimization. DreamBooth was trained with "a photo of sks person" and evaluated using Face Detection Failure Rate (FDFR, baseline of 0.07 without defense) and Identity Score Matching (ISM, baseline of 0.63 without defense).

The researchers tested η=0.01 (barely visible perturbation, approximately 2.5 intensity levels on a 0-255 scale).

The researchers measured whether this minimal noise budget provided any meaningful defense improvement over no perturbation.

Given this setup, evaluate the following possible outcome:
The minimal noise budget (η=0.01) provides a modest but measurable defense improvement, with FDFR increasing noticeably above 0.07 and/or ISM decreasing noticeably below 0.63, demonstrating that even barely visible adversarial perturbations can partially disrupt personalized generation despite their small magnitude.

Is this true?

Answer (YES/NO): NO